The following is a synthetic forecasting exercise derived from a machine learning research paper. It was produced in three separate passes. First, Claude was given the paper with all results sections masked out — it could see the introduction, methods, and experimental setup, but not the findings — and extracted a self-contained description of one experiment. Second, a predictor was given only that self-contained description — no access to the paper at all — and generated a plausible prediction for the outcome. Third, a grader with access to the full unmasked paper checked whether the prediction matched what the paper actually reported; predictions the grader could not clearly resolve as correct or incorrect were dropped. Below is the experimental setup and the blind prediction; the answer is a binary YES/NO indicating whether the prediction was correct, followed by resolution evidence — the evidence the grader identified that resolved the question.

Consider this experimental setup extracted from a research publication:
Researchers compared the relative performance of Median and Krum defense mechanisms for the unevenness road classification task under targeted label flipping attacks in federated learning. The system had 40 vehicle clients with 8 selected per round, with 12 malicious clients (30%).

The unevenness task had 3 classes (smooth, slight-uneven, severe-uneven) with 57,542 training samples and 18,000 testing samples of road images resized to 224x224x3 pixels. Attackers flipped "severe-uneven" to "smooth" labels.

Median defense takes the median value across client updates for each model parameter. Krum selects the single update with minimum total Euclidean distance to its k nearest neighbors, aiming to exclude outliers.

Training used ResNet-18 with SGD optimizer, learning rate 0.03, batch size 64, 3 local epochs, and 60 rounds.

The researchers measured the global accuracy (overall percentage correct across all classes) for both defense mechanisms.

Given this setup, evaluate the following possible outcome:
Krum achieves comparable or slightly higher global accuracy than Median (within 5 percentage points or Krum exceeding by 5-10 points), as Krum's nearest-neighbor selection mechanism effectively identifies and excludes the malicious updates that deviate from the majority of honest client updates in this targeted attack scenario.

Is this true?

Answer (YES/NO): NO